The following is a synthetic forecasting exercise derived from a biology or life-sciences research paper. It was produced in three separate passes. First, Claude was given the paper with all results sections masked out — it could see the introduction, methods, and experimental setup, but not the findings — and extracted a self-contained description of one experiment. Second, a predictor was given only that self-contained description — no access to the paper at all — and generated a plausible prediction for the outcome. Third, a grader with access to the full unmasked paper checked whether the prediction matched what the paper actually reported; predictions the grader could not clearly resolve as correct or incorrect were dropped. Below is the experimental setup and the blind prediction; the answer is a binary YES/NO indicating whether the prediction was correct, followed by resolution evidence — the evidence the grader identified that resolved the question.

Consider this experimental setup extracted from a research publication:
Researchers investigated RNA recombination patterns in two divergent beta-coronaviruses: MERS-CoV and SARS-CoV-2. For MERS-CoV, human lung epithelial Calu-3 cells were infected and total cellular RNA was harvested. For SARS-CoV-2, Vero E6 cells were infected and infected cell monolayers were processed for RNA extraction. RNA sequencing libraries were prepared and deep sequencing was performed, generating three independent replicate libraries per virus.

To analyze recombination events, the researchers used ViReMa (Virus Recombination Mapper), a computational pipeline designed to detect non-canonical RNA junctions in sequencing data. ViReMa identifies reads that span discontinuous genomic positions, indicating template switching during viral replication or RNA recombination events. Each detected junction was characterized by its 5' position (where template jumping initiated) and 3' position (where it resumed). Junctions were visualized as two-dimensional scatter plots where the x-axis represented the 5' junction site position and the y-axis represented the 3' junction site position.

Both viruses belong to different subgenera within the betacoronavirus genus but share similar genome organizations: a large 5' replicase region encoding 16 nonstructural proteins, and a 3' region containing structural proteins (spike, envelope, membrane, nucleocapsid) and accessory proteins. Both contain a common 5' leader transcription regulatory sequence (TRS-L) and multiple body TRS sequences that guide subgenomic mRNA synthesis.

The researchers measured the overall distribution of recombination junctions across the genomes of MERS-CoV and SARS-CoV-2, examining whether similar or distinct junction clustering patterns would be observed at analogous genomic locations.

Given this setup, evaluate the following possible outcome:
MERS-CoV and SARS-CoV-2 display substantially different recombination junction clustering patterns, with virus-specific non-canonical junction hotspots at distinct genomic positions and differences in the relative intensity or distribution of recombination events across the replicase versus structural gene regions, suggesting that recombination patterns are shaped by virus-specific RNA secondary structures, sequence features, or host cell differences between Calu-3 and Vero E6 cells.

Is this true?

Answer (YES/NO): NO